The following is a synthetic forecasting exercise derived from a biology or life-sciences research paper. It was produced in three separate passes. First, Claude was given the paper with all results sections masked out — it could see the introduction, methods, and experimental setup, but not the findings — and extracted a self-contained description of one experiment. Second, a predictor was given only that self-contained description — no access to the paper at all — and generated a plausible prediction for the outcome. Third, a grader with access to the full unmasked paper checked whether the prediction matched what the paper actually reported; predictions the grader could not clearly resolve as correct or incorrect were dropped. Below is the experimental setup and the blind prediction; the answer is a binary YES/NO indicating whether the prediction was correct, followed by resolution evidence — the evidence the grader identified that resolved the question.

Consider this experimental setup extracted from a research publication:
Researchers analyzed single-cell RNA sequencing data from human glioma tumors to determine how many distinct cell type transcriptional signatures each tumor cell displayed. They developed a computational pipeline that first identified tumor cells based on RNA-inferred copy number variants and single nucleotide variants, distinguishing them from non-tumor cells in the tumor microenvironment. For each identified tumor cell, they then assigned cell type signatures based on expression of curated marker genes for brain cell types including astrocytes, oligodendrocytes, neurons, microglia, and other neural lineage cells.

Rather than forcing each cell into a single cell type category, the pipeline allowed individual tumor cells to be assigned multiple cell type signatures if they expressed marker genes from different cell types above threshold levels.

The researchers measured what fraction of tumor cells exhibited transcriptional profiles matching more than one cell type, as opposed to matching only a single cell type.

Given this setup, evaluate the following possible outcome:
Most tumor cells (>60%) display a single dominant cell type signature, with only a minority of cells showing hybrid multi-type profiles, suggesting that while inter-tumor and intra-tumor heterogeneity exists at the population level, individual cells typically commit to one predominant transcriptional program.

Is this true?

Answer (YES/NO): NO